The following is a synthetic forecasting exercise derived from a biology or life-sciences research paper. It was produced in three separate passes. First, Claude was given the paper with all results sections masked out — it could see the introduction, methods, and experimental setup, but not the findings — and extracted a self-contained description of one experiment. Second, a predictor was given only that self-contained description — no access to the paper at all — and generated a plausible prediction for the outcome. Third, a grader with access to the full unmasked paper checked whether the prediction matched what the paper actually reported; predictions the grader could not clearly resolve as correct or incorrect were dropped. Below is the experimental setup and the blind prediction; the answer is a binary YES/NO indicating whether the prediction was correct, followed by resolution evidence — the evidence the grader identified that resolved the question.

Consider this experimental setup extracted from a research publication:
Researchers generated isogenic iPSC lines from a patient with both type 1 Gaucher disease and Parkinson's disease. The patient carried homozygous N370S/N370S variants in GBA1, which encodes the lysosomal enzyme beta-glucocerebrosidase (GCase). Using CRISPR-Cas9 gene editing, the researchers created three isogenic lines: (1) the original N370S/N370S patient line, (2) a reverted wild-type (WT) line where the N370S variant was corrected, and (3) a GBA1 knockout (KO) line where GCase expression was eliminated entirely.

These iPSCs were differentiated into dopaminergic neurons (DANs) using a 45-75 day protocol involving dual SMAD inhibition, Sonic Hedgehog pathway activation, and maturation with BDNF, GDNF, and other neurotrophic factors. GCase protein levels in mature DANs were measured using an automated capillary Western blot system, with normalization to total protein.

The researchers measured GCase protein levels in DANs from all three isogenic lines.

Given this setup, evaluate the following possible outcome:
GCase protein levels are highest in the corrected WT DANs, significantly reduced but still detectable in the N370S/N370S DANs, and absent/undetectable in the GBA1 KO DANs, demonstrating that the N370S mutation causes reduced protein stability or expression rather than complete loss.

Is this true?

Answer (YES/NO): YES